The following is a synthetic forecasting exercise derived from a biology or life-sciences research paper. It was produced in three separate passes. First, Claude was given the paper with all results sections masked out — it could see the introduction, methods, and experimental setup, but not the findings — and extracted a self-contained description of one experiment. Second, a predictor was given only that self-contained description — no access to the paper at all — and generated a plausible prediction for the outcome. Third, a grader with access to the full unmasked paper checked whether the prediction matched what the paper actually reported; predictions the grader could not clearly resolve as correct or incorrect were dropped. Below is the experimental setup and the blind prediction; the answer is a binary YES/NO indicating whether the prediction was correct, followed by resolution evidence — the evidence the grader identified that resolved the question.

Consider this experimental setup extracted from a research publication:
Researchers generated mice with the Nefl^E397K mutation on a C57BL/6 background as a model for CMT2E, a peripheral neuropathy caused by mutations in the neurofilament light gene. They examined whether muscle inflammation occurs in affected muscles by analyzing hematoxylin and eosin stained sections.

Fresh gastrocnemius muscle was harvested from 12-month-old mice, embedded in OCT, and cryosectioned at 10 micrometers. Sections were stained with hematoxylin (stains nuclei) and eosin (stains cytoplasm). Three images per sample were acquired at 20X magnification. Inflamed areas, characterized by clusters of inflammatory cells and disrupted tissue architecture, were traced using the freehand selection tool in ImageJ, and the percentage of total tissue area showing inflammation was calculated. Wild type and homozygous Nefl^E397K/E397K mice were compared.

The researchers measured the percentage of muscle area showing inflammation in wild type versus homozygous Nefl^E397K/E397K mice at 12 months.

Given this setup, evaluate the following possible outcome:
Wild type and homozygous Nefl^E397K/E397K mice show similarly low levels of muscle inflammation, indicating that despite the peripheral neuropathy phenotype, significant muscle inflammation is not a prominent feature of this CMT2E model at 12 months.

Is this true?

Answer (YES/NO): YES